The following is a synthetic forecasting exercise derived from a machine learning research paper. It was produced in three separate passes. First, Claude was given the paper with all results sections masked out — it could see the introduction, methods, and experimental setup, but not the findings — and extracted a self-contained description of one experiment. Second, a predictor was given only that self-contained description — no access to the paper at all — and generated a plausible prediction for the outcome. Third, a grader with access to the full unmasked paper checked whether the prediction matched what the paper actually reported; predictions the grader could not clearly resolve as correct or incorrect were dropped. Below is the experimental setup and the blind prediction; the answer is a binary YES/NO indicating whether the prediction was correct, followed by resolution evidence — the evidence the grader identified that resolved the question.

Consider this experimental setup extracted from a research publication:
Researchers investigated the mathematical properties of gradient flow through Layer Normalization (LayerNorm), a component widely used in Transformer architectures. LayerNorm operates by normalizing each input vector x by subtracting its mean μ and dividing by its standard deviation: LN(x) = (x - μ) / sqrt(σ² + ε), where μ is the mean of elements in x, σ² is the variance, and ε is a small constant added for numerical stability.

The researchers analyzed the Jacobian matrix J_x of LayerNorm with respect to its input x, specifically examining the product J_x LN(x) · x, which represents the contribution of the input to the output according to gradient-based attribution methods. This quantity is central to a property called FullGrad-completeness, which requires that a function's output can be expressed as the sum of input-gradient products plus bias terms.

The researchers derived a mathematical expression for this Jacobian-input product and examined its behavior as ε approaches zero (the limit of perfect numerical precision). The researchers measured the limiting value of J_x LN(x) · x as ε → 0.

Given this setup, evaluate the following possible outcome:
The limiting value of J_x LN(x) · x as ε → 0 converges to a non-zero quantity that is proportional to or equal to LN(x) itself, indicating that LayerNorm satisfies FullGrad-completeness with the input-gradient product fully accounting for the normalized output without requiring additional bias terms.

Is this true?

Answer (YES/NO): NO